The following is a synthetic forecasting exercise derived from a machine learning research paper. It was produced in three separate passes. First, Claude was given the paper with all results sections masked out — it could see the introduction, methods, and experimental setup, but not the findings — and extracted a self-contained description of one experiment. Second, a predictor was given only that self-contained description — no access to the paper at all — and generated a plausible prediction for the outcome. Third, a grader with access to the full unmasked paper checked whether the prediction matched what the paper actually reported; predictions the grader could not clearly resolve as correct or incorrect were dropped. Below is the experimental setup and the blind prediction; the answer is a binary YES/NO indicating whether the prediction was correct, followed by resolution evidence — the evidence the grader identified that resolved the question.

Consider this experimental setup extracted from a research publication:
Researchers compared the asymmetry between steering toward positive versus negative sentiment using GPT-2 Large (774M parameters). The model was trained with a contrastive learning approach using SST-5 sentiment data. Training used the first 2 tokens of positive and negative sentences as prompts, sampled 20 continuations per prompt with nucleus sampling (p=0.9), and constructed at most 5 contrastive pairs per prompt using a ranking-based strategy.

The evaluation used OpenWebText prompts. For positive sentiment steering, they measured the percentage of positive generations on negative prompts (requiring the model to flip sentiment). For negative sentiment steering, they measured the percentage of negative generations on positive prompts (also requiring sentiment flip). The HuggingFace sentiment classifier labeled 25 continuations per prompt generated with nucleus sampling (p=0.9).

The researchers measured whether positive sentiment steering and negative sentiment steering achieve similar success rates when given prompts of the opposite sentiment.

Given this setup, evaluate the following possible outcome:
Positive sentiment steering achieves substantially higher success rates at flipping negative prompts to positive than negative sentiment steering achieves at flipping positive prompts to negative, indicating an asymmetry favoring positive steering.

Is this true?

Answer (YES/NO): NO